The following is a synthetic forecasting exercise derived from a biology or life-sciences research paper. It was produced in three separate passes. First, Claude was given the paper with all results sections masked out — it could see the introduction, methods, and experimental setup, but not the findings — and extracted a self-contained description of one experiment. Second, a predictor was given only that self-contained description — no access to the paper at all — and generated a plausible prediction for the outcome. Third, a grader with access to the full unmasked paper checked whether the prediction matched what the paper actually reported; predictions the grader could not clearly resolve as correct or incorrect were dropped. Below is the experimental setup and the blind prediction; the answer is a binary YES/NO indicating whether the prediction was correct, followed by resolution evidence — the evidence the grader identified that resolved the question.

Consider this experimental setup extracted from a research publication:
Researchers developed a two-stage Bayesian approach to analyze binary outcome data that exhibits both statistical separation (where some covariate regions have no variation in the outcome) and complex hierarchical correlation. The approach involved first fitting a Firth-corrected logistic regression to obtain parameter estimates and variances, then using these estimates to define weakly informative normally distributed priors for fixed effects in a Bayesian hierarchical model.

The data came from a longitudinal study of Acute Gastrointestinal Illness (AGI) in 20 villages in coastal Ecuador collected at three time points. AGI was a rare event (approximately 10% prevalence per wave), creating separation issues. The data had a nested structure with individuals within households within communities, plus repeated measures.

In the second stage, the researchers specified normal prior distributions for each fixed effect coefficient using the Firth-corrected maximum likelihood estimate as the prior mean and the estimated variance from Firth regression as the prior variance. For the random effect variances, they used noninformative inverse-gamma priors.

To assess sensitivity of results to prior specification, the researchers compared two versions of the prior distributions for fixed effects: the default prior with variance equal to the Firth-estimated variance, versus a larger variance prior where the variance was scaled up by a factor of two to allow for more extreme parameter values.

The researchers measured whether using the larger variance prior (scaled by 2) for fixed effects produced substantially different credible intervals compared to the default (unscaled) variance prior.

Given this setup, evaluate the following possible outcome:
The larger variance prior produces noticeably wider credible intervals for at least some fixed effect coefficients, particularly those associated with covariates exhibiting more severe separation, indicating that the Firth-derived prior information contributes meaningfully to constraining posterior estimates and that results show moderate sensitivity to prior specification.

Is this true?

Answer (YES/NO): NO